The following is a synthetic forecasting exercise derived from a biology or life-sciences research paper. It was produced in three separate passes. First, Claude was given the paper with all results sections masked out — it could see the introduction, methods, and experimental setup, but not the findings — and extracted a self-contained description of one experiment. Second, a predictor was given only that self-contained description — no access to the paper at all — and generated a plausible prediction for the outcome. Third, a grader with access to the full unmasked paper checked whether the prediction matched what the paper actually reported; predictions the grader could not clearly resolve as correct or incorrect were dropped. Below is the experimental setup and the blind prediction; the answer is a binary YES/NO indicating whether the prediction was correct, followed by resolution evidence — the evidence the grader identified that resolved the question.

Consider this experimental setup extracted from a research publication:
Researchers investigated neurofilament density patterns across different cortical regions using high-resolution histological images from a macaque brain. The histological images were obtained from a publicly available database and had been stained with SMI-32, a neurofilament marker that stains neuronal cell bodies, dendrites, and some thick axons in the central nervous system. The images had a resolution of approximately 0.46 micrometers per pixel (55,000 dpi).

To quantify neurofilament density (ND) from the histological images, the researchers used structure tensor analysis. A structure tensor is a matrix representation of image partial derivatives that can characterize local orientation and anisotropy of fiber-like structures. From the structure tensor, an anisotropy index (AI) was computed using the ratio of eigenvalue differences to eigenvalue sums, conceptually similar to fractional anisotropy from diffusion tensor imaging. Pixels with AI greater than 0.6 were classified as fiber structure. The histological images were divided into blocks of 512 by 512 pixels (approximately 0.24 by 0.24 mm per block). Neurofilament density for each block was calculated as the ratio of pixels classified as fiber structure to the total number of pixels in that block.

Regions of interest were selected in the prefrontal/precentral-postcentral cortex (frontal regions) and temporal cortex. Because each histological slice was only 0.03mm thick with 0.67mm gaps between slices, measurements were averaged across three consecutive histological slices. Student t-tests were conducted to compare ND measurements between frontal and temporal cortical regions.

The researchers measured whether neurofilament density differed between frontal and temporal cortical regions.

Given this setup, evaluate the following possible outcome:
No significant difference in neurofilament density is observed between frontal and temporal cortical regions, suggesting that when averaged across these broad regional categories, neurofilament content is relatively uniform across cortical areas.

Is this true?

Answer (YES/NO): NO